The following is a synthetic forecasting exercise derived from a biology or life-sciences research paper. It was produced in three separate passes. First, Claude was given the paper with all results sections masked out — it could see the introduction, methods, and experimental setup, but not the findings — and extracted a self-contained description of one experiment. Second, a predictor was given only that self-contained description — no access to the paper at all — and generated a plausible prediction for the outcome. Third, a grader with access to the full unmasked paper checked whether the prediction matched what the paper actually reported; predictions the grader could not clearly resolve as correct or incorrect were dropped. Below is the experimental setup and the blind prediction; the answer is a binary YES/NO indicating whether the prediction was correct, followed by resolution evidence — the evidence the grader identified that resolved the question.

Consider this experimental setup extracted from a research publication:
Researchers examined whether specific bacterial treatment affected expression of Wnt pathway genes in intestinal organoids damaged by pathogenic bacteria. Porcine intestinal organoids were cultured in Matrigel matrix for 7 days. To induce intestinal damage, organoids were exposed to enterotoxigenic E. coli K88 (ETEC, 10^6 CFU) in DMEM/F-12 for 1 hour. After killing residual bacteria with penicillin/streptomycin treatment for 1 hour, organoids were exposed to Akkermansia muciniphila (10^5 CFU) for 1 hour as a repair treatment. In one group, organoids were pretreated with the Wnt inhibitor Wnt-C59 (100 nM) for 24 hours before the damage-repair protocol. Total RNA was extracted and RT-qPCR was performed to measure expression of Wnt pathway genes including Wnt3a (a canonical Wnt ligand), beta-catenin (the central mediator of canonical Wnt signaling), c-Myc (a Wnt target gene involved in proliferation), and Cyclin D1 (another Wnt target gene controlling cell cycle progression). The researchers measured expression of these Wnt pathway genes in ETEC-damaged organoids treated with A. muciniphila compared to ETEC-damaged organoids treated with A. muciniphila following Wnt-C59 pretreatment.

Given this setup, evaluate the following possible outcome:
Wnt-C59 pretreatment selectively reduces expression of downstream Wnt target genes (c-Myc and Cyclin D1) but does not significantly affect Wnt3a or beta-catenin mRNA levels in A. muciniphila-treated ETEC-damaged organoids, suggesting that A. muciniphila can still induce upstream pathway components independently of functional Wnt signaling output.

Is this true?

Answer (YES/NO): NO